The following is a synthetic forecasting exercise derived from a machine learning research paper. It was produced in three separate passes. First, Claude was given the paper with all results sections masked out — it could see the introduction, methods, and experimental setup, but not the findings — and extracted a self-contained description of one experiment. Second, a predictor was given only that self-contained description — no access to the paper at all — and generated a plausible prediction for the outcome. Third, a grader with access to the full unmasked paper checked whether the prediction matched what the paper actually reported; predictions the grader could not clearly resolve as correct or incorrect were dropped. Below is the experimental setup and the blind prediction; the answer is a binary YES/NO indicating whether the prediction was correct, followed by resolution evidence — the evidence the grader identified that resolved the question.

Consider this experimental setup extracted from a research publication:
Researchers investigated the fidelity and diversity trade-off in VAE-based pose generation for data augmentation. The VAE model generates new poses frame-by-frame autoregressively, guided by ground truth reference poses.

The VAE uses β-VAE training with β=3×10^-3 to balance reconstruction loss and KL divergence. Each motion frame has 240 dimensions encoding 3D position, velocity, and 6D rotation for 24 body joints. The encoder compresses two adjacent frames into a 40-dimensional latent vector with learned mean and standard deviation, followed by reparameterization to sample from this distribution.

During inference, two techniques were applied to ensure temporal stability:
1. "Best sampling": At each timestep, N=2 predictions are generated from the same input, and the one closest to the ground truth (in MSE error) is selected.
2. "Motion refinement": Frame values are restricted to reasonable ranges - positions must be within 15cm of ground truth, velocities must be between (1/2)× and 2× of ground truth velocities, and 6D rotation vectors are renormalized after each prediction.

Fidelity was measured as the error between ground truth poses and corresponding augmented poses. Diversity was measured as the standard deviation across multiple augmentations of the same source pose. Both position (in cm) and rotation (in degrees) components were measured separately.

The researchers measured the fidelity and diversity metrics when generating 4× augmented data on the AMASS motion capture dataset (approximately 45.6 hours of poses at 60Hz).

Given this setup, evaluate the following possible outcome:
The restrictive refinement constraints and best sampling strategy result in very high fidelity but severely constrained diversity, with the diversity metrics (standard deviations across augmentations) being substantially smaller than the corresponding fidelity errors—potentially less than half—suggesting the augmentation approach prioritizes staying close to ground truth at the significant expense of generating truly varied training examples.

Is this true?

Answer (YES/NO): YES